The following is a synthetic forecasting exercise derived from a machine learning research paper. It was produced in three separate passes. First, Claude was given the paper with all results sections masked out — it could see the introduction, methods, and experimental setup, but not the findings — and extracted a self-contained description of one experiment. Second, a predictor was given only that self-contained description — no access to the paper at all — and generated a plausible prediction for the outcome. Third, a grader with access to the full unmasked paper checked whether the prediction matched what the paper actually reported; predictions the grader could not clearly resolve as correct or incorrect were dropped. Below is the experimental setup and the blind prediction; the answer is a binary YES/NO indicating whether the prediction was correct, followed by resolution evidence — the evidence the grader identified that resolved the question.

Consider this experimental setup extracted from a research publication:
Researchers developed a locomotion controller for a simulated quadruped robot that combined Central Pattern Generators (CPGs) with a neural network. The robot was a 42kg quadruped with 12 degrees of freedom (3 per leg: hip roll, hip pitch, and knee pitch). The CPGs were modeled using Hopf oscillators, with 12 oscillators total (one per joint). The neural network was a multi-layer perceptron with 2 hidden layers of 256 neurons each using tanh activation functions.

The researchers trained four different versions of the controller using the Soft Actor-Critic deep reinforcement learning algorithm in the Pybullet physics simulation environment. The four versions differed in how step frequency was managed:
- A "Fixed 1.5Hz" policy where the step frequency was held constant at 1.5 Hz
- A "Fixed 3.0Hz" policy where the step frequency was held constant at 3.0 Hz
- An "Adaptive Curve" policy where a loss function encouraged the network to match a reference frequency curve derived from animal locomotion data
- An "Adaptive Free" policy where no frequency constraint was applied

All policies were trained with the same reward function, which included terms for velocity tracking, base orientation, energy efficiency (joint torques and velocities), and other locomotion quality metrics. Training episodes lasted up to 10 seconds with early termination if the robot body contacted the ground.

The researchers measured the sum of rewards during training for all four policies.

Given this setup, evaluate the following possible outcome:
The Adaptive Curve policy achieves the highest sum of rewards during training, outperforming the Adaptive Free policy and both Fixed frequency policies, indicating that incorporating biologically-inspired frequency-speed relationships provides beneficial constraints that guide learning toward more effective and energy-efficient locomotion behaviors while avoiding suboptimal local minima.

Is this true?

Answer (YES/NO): NO